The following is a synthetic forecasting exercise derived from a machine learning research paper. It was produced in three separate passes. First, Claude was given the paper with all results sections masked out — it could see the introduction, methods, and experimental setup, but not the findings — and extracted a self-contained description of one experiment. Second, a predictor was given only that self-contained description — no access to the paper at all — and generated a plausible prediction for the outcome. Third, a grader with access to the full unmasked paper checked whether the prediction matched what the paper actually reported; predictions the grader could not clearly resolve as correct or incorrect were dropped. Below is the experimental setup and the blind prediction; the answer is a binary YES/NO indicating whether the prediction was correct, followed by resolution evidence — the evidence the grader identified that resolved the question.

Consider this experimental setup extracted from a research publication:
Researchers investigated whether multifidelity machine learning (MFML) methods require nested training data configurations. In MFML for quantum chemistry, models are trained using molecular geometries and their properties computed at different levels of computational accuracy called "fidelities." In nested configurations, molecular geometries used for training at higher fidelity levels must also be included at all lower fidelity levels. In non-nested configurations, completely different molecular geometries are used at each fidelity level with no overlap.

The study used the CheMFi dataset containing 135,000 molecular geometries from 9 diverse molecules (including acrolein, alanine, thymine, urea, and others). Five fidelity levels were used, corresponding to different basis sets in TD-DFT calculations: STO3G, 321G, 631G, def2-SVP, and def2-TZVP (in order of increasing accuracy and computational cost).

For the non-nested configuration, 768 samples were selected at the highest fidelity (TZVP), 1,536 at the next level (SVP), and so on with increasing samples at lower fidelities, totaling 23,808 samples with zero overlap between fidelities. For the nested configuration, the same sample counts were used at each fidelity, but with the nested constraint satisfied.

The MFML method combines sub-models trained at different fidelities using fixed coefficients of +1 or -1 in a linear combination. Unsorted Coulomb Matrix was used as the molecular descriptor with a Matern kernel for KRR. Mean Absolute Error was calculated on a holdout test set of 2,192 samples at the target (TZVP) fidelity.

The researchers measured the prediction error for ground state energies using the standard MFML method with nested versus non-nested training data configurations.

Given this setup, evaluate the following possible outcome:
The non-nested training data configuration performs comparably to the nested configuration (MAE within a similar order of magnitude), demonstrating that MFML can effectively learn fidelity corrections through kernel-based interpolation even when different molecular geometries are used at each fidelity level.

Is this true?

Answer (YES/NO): NO